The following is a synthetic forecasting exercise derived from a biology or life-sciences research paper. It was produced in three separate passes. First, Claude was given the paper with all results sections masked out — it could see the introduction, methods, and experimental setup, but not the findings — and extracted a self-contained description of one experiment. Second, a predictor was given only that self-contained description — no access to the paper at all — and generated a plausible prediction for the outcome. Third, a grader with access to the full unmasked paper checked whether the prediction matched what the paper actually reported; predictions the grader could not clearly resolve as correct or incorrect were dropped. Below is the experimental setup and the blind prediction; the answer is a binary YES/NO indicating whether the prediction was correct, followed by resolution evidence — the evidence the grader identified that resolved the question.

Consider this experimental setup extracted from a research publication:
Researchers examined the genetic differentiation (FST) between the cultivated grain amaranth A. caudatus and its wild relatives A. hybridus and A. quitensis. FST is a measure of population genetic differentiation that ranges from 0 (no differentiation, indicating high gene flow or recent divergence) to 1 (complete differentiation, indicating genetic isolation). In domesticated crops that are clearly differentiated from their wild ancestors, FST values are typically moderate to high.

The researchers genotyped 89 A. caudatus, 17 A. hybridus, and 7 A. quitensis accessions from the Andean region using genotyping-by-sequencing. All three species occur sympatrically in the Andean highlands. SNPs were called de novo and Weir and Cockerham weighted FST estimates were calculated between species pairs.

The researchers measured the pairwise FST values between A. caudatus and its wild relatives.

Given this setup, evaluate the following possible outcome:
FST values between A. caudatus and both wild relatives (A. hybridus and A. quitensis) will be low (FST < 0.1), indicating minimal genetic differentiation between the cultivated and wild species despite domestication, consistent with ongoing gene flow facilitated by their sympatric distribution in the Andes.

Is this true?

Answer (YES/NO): NO